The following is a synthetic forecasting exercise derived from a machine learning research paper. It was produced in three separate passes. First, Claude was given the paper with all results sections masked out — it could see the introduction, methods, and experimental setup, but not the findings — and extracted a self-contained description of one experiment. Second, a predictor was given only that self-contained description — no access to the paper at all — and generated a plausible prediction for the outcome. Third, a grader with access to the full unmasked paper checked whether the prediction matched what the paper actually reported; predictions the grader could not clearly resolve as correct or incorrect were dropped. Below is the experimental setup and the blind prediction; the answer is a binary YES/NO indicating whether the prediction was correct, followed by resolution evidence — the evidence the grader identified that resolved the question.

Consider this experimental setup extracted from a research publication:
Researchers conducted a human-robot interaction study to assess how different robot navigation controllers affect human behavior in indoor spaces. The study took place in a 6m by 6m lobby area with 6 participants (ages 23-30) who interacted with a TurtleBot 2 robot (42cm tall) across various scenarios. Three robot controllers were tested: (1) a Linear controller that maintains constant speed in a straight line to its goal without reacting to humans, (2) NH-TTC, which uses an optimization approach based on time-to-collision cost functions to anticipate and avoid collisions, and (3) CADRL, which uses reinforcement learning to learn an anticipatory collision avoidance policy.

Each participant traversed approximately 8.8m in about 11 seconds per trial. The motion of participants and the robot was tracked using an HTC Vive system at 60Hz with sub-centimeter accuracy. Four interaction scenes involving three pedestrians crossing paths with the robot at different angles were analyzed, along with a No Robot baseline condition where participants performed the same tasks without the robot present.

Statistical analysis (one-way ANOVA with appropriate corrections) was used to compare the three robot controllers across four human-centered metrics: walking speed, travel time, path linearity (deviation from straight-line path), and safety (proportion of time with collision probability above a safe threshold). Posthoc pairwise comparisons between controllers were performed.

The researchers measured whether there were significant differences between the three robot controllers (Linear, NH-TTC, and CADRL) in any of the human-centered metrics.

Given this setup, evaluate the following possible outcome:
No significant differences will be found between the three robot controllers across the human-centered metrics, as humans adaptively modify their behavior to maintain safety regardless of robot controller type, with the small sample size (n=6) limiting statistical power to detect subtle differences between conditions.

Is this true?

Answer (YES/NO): YES